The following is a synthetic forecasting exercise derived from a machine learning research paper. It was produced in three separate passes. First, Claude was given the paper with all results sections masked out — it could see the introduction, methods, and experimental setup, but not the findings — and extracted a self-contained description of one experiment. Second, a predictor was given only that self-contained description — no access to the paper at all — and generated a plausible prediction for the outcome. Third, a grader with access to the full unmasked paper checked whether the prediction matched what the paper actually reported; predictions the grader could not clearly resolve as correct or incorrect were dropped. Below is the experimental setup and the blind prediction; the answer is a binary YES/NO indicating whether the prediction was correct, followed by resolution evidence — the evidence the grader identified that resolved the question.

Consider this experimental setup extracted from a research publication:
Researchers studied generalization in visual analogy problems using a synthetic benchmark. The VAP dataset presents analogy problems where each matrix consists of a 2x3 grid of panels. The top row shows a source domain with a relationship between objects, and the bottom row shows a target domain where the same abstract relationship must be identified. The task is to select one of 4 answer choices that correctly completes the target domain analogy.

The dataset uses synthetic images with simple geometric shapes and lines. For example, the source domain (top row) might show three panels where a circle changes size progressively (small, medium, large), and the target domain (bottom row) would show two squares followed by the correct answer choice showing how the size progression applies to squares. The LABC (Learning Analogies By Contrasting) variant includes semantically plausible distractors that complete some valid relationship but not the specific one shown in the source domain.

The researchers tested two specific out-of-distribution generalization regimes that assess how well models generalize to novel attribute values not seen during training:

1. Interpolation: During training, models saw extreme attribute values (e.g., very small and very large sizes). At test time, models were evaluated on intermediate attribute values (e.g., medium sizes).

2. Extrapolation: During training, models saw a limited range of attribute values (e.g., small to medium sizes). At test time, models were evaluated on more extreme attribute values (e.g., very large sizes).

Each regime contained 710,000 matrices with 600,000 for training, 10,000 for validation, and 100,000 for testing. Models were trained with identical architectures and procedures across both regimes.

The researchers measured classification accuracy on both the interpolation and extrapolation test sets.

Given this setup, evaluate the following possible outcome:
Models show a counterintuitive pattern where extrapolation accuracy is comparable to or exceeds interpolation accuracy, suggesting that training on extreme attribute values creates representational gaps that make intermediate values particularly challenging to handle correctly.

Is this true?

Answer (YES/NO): NO